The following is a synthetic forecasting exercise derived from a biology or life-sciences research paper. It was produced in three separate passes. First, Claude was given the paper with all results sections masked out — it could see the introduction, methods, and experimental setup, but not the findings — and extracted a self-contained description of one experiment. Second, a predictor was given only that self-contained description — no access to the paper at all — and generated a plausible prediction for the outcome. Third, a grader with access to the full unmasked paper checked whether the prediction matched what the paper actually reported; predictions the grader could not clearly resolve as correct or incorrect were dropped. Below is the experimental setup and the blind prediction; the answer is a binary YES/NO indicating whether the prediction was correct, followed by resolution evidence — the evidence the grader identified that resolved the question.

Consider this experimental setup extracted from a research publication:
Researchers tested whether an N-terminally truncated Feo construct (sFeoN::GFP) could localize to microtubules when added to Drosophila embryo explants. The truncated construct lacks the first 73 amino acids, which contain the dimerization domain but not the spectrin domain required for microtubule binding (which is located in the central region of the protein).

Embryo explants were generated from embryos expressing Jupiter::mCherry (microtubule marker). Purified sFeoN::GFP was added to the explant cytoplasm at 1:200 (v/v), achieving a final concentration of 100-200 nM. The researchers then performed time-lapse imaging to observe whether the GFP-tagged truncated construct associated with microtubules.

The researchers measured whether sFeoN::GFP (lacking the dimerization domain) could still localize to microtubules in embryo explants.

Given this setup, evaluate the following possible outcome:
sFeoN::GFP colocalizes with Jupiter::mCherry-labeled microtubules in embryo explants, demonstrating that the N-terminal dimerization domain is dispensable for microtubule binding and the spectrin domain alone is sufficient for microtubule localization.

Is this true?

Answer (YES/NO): NO